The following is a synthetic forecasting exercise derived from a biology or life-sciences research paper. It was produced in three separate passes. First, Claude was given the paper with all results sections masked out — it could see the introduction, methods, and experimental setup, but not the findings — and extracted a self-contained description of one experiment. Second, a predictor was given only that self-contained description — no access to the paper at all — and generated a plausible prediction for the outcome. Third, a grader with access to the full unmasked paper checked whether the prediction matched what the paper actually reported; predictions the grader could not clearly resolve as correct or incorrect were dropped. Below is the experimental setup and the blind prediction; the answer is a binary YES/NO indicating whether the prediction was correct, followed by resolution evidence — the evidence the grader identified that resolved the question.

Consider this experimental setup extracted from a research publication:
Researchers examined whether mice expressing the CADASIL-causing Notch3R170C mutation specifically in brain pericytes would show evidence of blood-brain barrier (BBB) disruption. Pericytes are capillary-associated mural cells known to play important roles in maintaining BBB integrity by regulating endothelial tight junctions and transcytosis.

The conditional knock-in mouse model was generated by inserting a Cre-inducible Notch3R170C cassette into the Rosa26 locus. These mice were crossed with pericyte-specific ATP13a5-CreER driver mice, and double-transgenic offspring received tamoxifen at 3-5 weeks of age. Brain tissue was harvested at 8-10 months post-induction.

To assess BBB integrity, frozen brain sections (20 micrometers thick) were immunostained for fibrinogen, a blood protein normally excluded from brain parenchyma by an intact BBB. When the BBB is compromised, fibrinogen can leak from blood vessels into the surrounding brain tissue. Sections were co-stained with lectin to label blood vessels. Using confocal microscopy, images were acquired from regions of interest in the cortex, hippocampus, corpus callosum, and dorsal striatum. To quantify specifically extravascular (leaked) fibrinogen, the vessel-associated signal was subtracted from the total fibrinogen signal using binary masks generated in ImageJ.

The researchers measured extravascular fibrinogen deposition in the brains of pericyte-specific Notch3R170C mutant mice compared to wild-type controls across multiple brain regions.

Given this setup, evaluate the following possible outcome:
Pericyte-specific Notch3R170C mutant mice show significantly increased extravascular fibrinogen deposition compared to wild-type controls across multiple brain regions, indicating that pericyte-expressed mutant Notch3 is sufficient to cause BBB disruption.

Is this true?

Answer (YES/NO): NO